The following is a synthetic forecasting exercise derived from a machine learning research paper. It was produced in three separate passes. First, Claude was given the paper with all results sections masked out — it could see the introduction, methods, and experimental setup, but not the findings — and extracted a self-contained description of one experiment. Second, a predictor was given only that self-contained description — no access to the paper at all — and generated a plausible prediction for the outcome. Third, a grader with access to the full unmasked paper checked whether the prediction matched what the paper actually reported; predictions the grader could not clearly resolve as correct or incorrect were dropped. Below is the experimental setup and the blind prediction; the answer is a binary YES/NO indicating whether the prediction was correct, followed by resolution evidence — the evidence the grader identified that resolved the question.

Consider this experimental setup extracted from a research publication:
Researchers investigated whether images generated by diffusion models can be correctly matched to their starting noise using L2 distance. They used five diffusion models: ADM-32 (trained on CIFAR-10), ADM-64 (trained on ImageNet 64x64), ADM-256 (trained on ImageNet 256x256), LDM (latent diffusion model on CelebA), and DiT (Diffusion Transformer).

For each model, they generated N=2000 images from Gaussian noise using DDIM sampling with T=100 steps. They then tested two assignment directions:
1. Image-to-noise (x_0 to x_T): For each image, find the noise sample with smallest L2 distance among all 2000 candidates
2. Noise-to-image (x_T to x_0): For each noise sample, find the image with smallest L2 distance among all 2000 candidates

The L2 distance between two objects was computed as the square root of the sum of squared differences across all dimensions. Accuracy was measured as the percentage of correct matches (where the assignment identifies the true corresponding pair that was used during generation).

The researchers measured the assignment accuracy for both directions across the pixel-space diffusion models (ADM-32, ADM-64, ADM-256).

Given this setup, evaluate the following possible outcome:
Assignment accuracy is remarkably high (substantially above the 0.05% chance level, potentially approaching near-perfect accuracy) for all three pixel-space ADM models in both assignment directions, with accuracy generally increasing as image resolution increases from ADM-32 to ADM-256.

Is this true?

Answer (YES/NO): NO